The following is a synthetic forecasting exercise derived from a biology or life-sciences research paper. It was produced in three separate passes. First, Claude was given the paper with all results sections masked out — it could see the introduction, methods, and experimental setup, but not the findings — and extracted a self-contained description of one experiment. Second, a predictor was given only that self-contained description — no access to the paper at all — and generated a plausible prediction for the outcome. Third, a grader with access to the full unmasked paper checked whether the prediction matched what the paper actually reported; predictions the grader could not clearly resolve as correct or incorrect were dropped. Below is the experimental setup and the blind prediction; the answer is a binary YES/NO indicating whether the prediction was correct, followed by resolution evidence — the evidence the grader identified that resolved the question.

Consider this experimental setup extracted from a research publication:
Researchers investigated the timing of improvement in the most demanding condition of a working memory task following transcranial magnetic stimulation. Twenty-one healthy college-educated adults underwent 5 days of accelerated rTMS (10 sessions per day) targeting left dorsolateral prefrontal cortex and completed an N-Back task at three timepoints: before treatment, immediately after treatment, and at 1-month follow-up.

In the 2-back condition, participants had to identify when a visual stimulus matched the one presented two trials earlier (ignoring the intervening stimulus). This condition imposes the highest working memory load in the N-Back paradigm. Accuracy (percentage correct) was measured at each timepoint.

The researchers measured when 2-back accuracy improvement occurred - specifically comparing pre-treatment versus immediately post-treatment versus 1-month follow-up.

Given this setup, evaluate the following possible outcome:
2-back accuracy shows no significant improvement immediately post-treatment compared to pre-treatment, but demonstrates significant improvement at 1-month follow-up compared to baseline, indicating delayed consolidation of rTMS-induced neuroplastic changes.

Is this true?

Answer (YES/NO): YES